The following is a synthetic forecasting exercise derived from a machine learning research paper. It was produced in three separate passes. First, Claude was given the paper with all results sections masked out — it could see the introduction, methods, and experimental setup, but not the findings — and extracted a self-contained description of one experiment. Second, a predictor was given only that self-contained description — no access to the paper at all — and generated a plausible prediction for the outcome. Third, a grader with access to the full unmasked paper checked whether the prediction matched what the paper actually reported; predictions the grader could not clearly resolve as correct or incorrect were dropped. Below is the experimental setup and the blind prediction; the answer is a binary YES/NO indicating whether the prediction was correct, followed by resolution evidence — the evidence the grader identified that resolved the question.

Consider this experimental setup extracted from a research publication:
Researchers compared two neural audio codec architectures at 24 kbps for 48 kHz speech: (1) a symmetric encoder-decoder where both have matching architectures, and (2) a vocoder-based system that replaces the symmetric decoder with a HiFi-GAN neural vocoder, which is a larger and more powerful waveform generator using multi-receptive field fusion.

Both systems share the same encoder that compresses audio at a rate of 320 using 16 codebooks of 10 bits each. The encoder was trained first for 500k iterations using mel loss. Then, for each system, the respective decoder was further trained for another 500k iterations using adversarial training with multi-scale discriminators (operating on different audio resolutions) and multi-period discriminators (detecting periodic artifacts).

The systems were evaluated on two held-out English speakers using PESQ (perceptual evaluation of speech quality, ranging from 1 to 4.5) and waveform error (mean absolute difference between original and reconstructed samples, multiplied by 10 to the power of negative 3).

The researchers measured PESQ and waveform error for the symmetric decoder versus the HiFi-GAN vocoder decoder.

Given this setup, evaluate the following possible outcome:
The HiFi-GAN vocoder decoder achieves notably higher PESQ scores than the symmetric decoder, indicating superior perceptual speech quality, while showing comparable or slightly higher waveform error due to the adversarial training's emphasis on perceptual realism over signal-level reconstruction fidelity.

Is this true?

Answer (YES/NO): NO